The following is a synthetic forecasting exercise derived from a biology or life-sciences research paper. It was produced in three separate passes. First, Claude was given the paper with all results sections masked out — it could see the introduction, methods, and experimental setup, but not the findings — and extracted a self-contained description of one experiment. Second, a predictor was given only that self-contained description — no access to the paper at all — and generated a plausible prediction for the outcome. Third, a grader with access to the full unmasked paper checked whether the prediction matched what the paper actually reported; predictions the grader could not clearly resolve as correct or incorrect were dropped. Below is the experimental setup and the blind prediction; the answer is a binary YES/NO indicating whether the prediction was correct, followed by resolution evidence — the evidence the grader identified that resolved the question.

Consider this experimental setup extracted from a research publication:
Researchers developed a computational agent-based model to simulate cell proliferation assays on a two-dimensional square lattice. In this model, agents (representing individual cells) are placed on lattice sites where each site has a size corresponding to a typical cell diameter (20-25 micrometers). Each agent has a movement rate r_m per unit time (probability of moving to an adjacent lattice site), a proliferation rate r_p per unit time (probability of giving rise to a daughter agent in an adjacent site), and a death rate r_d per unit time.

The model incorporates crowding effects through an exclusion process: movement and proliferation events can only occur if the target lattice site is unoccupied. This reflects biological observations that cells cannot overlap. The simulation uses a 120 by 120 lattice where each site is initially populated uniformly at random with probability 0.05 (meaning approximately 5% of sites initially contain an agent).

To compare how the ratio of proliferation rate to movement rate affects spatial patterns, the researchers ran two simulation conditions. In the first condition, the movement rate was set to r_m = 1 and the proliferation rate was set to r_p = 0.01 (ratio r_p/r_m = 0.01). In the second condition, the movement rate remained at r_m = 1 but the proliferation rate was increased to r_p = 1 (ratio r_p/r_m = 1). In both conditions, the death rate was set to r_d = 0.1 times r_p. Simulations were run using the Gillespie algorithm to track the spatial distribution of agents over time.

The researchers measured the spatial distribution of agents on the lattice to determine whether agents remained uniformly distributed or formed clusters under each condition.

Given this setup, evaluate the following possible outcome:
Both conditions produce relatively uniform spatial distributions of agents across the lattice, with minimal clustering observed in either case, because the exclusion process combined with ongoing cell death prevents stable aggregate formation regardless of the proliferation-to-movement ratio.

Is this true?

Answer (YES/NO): NO